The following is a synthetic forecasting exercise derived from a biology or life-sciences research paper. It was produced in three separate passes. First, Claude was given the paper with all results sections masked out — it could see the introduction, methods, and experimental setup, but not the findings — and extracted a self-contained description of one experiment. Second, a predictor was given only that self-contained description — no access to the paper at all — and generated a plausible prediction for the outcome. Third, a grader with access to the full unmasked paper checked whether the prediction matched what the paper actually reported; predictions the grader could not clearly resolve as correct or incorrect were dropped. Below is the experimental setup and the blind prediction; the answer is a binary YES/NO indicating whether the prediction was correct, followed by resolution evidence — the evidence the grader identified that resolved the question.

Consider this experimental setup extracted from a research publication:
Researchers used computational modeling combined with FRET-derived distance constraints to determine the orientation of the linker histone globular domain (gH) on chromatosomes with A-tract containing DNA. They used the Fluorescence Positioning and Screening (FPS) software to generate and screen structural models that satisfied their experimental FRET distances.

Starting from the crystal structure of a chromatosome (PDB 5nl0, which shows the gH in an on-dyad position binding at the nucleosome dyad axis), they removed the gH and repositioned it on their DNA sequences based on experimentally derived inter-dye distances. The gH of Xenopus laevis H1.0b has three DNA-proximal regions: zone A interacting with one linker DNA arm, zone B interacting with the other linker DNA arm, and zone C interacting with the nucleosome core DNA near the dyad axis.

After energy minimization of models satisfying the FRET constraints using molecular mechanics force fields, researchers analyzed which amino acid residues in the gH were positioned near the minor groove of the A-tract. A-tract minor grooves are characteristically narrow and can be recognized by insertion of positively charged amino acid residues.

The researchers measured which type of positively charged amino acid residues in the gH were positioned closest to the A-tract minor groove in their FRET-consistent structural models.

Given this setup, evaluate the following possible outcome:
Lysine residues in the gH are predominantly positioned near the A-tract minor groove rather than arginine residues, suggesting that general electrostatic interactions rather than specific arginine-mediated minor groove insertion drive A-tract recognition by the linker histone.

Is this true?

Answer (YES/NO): NO